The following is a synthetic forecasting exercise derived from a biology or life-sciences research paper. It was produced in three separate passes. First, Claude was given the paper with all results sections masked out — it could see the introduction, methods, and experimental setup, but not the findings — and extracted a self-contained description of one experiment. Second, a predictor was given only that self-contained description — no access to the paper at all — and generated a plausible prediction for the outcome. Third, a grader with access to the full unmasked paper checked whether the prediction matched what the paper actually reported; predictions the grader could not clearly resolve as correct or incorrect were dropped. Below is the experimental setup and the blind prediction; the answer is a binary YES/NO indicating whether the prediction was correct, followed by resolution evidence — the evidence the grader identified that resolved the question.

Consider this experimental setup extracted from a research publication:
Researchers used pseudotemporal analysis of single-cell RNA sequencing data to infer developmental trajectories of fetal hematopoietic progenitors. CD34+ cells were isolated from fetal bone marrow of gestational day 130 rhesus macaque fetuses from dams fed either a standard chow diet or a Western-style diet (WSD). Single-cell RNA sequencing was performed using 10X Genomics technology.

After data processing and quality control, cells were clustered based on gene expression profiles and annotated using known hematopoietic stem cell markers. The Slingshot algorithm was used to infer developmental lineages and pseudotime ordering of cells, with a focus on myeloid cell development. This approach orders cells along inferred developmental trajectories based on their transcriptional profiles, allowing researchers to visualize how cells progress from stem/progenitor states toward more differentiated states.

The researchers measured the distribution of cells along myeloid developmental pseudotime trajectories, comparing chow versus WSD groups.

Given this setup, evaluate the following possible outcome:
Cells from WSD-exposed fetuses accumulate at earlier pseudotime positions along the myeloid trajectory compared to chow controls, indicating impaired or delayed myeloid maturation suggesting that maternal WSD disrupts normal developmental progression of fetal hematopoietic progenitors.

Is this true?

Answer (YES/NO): NO